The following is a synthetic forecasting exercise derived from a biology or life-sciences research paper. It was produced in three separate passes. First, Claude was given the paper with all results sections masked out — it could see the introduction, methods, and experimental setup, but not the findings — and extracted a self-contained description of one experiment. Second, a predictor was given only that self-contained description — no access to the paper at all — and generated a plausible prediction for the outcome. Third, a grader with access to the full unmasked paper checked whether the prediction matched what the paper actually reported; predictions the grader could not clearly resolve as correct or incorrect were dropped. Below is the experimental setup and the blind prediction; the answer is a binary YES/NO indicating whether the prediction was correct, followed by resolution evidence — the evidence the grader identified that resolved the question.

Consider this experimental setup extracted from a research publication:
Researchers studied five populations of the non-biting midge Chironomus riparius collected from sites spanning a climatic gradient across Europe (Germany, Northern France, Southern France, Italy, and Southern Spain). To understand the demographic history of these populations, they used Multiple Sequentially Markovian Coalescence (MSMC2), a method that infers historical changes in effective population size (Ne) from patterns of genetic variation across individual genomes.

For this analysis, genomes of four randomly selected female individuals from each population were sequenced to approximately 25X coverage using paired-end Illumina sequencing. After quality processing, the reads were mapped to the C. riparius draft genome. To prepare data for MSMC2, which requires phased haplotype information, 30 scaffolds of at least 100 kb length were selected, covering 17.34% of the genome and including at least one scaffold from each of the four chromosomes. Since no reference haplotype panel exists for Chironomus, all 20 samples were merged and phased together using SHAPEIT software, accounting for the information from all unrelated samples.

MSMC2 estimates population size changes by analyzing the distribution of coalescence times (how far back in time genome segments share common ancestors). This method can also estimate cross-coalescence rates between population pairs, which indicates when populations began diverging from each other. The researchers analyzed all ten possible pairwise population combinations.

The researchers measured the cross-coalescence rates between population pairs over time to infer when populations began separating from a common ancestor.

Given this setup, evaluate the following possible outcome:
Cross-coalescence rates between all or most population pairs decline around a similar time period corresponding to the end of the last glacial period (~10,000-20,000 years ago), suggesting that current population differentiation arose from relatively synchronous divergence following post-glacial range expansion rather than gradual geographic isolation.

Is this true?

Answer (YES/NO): NO